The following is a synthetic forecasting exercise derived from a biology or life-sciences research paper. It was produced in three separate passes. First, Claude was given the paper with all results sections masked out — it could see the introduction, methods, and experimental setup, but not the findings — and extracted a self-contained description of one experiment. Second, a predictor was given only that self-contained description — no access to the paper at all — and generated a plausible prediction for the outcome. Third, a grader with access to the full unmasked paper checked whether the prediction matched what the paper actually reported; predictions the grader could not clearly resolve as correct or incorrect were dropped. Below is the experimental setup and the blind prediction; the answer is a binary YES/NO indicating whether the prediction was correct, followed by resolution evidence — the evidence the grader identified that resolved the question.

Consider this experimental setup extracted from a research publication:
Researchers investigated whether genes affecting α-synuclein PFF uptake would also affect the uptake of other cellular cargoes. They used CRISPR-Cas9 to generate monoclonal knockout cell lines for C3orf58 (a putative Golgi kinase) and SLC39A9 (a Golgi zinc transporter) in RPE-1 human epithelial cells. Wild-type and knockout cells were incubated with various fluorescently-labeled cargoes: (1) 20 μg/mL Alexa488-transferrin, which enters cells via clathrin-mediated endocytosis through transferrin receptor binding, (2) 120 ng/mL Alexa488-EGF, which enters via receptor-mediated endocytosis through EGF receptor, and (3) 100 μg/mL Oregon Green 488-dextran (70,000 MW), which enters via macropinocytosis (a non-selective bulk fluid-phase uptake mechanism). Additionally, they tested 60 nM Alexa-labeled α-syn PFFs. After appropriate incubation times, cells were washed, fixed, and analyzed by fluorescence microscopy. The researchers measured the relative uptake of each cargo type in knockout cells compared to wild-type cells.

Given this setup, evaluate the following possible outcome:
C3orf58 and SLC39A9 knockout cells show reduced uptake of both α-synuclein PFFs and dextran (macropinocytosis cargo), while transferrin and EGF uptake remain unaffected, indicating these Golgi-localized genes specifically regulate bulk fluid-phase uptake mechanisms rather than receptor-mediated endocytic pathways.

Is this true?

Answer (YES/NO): NO